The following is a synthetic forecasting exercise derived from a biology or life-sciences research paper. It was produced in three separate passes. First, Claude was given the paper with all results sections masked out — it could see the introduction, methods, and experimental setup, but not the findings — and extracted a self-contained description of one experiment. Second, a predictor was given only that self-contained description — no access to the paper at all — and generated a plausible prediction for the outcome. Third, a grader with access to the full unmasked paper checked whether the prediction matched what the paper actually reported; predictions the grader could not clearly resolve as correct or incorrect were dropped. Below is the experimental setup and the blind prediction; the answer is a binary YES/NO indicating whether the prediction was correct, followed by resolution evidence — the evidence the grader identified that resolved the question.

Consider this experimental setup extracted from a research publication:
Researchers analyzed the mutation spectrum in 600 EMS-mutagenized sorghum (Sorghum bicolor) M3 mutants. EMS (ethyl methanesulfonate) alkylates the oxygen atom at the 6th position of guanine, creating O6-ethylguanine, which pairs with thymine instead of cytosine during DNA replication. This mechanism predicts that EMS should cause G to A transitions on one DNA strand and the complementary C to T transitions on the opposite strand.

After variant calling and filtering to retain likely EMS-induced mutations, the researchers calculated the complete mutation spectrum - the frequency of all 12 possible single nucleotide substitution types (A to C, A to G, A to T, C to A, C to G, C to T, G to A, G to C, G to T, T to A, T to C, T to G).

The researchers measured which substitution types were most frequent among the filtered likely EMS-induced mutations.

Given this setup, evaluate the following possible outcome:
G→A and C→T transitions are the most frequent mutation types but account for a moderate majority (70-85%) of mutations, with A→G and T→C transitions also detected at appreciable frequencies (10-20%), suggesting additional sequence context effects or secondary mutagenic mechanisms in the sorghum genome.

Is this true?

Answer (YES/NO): NO